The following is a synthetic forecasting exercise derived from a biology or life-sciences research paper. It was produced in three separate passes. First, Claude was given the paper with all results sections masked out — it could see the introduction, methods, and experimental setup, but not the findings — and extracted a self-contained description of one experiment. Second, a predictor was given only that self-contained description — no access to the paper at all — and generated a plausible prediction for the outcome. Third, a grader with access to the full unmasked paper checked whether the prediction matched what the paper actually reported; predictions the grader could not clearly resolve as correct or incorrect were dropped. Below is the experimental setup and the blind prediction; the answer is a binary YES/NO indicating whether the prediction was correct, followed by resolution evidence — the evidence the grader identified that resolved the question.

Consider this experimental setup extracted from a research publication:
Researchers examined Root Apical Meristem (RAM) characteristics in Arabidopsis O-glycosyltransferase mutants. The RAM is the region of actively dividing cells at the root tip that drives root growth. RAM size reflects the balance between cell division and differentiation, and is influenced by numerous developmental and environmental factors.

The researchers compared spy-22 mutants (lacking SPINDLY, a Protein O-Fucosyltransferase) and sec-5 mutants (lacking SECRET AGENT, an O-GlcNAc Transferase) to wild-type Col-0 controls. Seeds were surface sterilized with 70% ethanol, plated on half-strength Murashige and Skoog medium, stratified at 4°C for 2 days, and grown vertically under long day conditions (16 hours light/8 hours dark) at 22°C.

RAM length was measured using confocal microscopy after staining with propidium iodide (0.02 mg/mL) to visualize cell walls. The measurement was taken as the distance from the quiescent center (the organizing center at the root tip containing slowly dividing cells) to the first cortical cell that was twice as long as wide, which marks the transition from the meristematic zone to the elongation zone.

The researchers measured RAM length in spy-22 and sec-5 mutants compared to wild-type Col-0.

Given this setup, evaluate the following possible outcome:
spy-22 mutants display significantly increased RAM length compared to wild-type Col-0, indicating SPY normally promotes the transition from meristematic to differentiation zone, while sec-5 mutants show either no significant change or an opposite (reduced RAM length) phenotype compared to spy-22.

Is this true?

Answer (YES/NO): YES